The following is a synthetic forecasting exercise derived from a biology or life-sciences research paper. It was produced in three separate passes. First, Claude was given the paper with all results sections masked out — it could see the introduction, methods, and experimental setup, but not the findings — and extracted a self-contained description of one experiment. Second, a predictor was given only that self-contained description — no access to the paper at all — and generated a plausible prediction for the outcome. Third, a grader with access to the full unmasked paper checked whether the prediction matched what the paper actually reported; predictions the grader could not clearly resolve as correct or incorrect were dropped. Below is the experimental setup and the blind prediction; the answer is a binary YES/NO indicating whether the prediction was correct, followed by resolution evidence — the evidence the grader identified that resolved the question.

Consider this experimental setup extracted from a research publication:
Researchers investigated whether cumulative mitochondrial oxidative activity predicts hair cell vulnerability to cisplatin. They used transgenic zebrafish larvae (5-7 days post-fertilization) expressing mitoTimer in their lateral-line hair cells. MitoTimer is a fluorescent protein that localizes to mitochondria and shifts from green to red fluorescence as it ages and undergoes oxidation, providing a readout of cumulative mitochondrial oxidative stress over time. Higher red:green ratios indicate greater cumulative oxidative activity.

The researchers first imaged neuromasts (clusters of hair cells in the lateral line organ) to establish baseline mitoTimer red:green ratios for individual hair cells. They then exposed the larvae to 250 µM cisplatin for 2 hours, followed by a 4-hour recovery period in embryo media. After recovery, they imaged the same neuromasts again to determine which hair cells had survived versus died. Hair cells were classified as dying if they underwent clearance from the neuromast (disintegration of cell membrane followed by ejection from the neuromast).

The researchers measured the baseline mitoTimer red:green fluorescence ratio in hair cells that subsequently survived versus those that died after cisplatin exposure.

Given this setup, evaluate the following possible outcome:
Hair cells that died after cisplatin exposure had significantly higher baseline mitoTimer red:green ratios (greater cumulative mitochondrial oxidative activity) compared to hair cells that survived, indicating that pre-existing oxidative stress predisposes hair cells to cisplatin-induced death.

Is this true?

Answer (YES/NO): YES